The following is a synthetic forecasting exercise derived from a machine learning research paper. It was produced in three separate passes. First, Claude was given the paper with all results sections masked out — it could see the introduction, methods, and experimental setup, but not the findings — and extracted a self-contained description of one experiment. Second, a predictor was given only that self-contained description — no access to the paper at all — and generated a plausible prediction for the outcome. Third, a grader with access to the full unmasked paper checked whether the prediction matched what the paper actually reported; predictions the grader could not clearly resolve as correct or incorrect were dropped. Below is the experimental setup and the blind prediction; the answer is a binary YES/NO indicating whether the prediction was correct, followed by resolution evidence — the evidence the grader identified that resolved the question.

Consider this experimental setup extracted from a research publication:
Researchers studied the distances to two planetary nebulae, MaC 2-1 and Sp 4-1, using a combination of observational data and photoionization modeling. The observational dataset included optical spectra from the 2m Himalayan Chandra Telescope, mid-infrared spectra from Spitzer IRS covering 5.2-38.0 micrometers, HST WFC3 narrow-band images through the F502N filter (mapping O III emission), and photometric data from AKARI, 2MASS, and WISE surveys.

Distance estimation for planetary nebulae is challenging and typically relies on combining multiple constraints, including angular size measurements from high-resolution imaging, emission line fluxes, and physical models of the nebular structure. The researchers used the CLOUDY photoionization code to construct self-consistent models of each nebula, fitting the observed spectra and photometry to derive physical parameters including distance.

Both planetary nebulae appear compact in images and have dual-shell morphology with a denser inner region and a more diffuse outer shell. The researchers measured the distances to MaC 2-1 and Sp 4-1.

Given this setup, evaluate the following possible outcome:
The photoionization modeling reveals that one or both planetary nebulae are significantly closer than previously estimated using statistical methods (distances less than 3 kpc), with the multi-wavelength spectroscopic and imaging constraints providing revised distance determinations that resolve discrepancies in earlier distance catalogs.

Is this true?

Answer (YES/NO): NO